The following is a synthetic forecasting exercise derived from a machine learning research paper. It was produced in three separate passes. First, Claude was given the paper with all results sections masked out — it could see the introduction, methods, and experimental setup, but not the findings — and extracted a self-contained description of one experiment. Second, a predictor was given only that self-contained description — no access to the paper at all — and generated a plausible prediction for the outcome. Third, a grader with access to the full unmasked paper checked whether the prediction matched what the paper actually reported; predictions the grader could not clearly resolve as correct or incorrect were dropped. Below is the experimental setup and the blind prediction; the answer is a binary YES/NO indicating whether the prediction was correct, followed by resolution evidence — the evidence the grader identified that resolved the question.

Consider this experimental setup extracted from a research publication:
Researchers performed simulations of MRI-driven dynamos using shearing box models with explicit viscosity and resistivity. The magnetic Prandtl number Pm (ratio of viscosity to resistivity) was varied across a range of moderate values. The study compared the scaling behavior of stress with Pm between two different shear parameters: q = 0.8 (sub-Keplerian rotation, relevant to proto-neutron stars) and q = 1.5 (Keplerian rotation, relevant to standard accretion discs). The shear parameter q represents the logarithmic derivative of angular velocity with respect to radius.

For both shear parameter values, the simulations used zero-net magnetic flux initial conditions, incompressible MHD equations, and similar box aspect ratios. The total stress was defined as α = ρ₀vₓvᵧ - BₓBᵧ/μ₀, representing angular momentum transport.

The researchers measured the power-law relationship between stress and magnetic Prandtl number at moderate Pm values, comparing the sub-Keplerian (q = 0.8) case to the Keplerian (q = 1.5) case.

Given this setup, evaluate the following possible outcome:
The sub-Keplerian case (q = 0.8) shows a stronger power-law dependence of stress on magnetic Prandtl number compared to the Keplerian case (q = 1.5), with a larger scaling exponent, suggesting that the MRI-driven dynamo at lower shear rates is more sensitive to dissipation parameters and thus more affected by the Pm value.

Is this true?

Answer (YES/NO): YES